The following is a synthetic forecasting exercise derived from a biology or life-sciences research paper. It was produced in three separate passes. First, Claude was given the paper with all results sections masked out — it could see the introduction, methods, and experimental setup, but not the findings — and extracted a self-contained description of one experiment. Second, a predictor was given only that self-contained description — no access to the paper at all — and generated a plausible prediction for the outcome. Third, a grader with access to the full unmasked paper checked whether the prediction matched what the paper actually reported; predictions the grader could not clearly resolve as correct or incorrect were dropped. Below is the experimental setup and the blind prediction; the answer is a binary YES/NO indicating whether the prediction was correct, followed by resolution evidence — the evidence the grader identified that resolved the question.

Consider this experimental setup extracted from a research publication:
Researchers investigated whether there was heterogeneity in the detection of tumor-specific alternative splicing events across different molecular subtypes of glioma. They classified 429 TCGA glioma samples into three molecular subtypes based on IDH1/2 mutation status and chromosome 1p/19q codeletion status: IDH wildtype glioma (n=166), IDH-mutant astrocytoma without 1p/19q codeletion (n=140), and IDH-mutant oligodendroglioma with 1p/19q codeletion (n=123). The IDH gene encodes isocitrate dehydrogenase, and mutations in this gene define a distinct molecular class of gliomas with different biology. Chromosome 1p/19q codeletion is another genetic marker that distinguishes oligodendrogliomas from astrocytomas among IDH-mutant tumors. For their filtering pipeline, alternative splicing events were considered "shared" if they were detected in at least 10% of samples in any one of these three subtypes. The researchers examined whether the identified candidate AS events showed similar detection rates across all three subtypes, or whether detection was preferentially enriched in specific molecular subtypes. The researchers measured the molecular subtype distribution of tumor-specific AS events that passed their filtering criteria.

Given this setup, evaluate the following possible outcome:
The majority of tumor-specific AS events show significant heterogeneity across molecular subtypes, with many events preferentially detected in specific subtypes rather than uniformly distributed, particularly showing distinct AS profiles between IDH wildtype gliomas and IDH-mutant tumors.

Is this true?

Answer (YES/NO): YES